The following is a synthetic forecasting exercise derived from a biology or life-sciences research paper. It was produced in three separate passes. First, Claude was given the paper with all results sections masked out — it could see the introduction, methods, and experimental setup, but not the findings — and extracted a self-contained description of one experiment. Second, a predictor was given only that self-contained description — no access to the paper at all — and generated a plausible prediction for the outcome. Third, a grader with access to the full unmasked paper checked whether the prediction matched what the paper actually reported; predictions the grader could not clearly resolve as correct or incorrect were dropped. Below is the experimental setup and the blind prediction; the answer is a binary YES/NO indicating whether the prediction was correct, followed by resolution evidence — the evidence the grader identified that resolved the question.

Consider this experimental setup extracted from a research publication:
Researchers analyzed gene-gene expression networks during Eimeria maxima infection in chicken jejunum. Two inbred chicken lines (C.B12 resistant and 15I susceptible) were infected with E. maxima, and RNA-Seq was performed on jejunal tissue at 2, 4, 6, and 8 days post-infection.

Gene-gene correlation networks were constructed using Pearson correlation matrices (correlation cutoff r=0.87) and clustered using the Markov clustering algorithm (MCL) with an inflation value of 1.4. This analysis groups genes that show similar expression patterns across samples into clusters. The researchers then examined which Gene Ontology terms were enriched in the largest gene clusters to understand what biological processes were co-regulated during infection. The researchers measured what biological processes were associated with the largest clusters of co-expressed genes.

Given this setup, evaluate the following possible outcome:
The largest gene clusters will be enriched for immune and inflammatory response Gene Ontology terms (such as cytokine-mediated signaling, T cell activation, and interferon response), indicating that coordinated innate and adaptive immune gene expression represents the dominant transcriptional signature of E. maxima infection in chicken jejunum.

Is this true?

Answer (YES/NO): YES